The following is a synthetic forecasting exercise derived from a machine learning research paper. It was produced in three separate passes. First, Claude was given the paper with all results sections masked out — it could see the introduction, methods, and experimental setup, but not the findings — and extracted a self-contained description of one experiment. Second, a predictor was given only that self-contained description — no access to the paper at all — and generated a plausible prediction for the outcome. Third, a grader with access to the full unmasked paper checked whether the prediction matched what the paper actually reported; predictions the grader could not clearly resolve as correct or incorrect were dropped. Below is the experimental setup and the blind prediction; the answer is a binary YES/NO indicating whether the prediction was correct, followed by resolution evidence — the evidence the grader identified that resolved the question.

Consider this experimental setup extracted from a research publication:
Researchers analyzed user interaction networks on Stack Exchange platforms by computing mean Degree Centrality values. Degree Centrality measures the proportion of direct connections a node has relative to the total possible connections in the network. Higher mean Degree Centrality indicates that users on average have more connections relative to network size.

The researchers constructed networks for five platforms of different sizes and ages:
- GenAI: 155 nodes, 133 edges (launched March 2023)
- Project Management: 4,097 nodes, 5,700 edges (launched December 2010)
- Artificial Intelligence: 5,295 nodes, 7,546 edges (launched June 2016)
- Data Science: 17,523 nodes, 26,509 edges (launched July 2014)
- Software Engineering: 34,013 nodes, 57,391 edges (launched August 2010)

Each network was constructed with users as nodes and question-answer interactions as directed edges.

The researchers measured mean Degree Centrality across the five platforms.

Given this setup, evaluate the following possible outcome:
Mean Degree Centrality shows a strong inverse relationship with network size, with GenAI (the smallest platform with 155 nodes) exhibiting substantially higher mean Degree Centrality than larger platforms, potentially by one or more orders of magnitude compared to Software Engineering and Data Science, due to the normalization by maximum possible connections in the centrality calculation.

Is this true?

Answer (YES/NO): YES